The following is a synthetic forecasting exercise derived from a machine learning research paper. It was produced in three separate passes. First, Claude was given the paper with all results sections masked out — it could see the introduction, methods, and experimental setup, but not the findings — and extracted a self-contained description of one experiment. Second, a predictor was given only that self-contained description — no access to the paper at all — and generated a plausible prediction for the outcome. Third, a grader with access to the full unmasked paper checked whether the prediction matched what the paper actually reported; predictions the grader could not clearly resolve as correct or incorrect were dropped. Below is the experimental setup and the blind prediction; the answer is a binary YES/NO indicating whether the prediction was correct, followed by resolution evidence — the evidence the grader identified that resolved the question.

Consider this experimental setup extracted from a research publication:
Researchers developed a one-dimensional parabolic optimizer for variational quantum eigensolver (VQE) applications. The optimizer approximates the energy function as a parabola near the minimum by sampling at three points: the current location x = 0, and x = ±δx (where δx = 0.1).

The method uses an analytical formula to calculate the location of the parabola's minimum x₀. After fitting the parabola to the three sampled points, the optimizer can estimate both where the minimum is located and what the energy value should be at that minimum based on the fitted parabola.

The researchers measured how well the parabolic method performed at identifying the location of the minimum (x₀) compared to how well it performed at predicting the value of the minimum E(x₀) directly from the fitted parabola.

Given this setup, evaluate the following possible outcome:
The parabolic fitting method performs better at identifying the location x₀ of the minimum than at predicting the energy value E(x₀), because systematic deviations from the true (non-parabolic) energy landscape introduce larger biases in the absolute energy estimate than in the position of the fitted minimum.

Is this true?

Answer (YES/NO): YES